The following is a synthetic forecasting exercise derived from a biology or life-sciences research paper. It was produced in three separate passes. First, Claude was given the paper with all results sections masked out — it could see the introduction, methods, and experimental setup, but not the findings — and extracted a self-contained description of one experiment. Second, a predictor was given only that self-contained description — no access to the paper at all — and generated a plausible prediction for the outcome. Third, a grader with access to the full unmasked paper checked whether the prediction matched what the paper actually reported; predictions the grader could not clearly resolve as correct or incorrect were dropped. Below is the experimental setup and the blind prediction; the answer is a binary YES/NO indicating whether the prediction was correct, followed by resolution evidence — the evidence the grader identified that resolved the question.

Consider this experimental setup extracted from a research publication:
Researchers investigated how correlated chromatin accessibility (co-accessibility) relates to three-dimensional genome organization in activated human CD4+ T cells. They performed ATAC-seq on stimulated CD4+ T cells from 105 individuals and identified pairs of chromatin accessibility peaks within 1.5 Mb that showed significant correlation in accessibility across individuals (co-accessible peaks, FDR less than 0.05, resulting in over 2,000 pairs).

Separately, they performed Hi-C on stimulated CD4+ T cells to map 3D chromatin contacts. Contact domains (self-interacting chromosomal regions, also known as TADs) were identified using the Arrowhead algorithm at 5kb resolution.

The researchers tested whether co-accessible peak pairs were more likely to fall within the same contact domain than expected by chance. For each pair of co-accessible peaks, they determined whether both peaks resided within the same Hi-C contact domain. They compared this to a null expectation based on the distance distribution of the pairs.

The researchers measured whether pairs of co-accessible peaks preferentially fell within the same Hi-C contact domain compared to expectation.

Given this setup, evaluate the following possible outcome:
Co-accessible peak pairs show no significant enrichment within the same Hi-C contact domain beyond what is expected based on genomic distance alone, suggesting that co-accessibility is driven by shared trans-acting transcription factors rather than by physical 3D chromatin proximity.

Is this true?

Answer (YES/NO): NO